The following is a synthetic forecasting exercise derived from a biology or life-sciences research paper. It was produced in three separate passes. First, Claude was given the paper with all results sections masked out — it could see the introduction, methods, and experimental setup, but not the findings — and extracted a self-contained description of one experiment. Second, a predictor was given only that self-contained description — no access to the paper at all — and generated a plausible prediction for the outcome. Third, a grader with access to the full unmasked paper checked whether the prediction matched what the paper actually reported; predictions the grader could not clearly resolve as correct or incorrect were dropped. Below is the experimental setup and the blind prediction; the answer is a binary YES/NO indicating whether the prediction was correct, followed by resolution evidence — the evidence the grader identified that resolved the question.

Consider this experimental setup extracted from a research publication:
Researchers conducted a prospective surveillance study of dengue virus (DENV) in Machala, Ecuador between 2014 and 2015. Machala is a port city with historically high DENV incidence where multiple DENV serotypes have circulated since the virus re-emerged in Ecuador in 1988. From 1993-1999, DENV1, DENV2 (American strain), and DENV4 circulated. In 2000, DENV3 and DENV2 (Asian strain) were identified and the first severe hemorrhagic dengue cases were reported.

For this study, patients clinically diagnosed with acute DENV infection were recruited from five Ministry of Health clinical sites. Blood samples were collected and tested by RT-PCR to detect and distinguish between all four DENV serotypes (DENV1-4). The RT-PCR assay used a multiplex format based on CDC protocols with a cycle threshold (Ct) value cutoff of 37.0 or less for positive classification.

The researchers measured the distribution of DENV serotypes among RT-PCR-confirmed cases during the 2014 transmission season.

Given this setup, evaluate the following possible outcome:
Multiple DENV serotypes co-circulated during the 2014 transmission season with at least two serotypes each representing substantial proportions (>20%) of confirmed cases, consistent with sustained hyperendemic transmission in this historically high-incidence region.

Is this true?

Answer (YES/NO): NO